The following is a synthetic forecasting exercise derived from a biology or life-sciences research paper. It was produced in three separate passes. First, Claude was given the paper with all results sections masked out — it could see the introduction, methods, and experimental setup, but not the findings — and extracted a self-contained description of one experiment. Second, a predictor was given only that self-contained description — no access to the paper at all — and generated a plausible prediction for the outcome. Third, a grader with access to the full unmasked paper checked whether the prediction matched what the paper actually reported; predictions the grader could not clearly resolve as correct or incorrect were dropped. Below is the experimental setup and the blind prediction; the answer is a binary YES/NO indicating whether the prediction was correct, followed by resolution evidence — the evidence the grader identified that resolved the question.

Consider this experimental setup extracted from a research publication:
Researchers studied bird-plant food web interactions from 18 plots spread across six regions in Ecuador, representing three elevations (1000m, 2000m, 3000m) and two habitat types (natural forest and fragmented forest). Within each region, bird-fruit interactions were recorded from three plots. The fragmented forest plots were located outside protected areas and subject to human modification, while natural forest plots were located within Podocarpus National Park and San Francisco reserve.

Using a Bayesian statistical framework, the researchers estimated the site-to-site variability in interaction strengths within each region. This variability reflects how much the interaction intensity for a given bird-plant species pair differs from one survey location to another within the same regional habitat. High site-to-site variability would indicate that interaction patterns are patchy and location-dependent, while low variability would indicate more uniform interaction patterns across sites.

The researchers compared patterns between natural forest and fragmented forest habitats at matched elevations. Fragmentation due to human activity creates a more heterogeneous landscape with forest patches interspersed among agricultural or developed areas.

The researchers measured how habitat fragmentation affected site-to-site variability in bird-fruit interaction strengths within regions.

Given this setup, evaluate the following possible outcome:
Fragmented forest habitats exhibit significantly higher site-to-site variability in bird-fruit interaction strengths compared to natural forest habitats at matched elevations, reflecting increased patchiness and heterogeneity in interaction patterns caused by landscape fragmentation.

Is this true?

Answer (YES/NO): NO